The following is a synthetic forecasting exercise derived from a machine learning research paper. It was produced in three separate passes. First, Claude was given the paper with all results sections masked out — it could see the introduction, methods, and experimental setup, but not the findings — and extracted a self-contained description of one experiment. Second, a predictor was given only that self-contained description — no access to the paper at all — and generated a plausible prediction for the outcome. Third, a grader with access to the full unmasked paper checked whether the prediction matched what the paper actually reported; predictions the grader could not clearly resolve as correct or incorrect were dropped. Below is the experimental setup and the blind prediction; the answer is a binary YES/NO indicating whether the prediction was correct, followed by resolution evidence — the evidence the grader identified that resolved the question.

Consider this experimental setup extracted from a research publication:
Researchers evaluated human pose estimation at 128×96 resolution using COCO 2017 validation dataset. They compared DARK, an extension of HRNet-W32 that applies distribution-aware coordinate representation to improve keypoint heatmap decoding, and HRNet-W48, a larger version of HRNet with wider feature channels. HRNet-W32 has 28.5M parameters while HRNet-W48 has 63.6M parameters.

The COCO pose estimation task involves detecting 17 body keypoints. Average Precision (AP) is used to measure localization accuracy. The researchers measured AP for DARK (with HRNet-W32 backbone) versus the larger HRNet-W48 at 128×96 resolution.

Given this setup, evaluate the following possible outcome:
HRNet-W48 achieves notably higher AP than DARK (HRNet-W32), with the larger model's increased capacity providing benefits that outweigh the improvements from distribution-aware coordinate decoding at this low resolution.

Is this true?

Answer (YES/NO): NO